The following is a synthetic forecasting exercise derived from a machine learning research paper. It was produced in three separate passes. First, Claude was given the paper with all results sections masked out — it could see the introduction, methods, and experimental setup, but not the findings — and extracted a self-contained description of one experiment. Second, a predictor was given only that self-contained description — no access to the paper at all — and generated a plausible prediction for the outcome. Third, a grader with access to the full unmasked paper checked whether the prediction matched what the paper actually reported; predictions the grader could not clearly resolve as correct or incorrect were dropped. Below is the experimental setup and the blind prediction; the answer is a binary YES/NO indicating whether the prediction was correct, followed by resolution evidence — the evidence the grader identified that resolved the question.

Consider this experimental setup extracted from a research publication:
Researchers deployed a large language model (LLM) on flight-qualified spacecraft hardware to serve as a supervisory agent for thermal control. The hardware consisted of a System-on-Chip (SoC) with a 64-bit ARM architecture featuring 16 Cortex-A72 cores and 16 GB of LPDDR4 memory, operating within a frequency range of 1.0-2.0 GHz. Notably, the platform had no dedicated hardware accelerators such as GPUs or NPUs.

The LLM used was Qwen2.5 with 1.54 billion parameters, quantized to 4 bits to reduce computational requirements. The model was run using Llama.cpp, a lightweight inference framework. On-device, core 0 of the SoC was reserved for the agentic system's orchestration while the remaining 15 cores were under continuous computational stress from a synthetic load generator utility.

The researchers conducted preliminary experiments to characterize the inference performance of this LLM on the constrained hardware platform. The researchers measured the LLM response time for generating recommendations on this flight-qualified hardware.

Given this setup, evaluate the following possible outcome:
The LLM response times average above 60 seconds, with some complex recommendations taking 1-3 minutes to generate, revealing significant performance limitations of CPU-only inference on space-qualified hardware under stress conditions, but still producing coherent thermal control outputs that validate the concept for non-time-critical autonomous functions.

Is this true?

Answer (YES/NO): NO